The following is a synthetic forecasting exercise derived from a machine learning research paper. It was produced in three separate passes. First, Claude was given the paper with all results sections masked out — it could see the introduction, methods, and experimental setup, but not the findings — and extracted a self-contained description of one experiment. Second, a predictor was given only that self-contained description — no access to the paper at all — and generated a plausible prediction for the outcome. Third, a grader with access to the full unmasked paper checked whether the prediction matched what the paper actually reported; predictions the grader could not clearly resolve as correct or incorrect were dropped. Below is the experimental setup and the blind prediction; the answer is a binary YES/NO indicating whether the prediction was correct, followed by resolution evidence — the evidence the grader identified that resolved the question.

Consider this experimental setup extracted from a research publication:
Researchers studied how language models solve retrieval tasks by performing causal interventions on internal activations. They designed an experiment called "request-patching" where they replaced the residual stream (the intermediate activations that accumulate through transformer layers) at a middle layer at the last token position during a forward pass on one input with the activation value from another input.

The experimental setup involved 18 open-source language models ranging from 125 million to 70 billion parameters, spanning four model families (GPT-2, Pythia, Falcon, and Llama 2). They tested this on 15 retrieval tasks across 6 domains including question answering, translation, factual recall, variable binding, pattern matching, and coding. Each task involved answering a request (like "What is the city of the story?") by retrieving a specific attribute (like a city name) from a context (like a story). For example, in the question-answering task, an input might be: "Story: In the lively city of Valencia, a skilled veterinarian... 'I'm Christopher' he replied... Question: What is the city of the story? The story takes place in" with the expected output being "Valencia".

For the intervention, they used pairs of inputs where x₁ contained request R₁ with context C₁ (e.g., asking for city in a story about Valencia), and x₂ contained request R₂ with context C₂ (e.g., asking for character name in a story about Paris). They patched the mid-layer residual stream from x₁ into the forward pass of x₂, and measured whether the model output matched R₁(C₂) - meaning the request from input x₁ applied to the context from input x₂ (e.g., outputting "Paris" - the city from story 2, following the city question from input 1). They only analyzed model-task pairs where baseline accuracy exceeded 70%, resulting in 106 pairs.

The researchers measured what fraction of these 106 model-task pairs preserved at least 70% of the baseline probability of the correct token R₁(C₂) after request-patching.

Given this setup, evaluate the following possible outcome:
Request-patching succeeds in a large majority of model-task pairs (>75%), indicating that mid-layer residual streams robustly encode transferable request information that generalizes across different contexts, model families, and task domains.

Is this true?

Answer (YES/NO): YES